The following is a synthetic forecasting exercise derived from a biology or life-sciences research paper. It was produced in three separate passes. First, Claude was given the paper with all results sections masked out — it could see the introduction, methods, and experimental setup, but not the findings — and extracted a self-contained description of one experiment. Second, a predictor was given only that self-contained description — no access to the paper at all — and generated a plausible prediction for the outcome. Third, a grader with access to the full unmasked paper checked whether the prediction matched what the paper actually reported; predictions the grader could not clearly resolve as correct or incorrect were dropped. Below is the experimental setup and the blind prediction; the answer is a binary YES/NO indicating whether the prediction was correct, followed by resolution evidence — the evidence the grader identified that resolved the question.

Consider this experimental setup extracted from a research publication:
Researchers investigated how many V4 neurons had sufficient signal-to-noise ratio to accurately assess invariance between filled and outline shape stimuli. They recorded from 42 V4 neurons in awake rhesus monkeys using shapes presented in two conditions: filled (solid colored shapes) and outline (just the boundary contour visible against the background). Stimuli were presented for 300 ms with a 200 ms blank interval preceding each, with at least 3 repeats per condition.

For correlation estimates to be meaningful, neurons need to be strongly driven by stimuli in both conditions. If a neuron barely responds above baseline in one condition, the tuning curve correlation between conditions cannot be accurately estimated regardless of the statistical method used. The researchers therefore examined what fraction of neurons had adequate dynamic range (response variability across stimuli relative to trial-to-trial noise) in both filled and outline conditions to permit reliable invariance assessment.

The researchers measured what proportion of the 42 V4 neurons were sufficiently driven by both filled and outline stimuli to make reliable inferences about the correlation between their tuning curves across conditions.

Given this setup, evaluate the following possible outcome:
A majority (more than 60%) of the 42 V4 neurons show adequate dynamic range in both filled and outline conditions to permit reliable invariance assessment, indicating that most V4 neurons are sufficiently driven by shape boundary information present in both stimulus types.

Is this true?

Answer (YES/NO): NO